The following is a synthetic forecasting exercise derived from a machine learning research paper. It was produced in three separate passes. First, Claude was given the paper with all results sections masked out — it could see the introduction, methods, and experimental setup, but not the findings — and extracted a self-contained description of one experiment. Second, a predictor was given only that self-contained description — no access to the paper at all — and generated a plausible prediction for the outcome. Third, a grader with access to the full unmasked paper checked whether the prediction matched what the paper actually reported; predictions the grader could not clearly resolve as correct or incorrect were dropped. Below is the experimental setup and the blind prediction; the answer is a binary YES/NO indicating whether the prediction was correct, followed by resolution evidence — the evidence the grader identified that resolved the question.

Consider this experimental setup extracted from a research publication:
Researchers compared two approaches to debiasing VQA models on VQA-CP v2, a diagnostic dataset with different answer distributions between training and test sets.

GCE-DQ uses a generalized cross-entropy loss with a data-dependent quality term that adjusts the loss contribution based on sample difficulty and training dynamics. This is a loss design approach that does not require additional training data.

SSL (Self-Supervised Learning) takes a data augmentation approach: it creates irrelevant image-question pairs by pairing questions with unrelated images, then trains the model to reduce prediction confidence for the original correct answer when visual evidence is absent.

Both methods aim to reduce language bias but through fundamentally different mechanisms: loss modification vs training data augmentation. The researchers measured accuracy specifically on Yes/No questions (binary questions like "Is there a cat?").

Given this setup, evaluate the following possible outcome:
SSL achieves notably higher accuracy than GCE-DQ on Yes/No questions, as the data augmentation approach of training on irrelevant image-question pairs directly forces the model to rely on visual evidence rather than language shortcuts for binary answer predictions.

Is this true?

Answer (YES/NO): NO